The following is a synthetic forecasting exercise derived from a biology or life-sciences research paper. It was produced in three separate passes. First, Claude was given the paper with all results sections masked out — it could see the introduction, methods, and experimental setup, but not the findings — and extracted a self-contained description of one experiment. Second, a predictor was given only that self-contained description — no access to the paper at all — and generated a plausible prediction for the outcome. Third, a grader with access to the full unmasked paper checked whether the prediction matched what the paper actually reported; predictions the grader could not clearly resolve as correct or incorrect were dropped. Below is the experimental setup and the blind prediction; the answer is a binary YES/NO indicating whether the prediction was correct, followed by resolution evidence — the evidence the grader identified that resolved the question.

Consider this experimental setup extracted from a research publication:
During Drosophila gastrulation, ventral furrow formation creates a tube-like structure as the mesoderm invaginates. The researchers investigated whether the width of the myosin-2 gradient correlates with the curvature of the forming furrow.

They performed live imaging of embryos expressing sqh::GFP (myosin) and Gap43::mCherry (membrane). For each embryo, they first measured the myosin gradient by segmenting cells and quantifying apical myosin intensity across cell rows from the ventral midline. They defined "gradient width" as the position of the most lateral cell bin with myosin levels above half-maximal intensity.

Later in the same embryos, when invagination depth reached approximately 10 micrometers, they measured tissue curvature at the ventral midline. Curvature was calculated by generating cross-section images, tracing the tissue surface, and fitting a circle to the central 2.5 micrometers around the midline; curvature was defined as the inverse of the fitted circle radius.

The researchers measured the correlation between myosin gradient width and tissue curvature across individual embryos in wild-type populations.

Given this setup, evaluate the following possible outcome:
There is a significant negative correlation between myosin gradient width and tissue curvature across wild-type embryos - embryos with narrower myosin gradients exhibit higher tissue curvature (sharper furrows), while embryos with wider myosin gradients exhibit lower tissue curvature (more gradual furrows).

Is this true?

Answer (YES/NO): NO